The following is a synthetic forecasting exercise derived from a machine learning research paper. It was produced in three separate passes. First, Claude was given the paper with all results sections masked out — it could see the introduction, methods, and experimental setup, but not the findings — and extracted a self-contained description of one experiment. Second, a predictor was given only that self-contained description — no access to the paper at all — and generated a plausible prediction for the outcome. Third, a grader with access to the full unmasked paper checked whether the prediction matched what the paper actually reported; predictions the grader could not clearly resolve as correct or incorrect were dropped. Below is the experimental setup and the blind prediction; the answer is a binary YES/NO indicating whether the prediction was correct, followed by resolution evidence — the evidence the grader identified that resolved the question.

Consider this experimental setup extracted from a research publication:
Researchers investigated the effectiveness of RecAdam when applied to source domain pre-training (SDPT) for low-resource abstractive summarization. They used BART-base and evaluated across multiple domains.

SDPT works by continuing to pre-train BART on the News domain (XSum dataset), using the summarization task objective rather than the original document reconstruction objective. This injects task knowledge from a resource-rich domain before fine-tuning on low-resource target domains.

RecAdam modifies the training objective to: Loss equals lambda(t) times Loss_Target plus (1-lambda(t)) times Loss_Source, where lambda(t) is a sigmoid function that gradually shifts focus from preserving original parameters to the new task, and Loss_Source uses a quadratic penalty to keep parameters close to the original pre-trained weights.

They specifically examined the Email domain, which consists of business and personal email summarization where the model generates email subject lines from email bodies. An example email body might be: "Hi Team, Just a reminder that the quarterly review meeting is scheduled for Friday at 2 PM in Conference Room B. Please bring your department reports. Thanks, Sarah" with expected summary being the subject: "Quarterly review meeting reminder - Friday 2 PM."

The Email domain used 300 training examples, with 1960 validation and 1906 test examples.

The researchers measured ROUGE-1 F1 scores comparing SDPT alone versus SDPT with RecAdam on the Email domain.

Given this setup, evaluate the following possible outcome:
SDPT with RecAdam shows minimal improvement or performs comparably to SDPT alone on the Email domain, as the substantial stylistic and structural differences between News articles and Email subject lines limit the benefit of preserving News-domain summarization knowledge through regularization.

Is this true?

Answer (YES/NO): NO